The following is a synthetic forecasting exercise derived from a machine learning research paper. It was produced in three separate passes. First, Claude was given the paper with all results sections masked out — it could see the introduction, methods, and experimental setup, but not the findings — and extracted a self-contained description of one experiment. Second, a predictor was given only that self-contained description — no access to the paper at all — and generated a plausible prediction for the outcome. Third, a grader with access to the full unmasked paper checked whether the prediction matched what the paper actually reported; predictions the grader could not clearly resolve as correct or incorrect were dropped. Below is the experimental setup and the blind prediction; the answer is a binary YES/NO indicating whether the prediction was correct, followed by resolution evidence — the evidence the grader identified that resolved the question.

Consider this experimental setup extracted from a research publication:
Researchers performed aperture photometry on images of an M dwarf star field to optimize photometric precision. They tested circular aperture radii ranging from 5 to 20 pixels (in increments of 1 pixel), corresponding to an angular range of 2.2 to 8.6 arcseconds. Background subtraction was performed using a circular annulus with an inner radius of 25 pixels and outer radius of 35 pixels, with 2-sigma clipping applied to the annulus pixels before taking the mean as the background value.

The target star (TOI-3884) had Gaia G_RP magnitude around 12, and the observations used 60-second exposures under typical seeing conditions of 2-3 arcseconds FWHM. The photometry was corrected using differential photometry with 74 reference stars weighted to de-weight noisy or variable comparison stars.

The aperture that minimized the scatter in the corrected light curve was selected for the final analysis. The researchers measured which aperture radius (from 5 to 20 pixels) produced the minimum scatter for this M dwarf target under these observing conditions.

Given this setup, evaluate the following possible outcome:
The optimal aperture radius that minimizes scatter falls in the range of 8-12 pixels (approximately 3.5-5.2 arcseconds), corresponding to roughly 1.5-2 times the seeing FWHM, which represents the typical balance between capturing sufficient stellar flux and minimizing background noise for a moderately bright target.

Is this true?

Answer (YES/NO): NO